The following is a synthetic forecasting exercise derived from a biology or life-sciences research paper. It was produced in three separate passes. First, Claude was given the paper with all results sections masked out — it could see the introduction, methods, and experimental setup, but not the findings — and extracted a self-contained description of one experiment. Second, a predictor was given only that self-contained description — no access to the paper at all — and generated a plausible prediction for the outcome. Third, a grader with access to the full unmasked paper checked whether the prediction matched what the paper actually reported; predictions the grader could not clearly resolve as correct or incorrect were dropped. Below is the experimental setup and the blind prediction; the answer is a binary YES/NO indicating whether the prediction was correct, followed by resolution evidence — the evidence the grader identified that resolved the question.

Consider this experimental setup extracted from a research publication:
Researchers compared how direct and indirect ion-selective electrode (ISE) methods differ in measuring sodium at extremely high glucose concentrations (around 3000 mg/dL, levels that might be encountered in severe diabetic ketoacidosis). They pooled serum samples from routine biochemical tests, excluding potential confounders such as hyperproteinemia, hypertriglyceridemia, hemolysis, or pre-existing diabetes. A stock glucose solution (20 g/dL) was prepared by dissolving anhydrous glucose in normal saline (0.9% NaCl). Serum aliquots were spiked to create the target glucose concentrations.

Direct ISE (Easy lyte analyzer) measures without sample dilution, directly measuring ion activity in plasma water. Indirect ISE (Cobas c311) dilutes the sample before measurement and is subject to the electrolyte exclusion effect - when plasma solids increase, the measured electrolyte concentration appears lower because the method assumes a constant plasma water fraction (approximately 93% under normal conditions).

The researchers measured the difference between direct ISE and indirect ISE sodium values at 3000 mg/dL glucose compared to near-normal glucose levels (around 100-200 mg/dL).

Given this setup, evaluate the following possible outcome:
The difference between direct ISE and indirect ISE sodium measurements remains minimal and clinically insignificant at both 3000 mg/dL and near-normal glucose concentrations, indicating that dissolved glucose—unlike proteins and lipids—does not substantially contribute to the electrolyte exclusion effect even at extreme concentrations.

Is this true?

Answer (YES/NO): NO